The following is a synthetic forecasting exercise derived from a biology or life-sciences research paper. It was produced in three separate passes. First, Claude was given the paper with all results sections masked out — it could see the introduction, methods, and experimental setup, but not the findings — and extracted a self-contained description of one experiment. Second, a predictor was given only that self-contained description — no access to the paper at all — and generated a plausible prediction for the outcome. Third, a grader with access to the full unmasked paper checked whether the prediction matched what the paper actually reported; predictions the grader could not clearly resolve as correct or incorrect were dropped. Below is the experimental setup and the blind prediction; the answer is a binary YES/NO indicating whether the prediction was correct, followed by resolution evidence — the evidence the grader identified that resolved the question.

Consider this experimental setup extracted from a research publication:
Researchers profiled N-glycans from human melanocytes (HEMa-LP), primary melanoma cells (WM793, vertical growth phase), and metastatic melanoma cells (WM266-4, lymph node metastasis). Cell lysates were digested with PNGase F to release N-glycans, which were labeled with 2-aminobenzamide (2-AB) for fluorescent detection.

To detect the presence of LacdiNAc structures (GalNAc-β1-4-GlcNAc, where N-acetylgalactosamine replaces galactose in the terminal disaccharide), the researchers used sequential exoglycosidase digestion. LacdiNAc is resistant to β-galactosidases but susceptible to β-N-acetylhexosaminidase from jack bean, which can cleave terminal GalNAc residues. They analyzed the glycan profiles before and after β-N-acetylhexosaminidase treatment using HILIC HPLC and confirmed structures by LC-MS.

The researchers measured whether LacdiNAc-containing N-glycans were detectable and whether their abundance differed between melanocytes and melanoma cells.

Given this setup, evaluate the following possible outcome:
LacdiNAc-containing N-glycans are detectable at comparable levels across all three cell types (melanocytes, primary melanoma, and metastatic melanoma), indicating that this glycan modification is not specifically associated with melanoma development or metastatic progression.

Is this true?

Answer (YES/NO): NO